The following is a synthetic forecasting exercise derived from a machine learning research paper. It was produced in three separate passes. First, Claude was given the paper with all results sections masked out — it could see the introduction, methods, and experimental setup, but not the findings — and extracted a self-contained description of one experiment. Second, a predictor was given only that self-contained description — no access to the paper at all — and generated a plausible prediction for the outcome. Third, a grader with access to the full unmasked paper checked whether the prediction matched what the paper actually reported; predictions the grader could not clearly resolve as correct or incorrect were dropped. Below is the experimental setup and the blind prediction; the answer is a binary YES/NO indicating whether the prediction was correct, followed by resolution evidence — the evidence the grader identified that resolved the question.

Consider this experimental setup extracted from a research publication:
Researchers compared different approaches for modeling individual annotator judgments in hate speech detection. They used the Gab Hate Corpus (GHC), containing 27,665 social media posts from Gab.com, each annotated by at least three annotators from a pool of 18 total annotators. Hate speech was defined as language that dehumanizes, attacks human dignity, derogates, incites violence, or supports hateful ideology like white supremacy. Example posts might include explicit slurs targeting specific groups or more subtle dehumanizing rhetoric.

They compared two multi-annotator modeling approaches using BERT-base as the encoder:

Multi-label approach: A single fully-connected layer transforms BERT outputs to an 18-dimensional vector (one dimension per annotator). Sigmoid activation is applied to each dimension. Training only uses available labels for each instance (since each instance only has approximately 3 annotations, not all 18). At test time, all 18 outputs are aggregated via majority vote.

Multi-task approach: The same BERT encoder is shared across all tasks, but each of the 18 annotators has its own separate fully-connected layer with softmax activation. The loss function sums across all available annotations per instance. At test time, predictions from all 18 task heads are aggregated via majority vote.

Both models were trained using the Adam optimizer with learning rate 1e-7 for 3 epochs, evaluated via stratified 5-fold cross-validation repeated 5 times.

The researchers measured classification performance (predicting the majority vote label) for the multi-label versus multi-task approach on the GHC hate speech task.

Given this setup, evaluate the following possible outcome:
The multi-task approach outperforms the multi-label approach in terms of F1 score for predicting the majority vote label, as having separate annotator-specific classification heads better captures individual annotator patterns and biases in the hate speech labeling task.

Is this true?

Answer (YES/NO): YES